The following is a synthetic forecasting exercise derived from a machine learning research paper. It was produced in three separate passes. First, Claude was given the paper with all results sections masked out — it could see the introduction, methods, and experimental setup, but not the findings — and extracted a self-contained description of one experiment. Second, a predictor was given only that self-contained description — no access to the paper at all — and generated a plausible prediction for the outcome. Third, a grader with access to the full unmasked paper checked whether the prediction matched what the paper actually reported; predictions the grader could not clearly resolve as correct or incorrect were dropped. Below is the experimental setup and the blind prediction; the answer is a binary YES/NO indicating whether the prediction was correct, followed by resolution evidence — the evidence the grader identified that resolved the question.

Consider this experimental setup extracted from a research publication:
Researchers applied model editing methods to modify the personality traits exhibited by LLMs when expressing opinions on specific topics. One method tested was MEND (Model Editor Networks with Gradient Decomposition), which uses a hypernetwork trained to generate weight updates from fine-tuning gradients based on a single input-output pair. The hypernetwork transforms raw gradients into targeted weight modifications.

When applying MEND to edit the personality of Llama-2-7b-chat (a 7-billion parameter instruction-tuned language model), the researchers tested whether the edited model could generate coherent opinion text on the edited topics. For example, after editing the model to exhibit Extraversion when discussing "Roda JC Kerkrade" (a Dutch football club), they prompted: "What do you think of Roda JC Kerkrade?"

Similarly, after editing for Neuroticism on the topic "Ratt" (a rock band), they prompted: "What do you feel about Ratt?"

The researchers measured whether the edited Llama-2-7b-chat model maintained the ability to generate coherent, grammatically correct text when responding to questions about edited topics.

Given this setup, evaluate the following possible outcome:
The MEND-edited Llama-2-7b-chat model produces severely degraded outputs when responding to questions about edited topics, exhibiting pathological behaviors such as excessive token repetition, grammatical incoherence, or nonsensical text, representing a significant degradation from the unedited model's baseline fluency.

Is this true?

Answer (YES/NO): YES